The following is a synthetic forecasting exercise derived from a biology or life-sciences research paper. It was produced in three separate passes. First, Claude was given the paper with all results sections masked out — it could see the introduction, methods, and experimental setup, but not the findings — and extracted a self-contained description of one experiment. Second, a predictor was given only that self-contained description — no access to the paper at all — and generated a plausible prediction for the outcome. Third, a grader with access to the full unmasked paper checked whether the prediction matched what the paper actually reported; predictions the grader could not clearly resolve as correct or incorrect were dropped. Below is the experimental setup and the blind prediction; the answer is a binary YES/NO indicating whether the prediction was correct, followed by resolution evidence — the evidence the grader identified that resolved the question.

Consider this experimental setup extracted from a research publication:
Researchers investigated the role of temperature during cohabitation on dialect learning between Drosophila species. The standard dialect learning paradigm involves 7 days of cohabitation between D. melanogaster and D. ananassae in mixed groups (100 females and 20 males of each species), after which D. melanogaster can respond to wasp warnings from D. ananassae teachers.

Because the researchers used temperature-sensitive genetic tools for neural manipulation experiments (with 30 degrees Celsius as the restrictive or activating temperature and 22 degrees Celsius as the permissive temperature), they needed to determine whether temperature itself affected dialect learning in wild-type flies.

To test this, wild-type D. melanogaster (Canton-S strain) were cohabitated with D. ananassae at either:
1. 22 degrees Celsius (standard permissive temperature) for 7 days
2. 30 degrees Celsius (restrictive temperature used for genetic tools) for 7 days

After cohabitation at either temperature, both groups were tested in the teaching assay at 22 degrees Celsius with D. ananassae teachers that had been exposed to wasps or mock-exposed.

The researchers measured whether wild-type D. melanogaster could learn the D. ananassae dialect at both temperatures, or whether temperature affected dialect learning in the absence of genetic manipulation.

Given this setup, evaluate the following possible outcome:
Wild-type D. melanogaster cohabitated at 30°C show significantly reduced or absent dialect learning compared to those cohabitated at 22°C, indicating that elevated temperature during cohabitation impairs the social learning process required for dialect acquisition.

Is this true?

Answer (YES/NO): NO